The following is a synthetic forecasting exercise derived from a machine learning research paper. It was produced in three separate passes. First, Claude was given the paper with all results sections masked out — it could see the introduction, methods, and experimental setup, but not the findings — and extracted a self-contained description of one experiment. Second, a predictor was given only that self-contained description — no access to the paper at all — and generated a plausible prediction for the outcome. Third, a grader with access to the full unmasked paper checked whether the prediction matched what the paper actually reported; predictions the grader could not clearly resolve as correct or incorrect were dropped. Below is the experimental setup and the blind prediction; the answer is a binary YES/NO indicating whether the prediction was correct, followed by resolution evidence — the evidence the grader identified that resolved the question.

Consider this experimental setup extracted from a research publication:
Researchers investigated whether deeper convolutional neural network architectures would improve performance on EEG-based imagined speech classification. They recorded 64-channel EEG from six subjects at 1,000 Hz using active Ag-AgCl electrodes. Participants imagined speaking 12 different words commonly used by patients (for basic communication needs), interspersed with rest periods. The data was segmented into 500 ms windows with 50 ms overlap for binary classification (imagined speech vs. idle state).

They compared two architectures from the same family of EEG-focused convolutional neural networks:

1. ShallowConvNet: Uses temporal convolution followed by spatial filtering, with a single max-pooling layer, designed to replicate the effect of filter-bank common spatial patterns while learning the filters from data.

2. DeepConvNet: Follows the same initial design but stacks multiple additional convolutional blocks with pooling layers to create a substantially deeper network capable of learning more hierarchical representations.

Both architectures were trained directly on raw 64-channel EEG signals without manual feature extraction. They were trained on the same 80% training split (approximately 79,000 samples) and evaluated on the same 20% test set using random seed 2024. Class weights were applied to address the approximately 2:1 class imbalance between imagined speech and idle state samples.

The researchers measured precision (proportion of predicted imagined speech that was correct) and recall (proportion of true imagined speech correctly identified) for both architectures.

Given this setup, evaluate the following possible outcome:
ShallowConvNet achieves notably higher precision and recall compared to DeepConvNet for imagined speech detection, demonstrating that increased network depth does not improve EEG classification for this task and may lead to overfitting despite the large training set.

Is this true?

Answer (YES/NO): YES